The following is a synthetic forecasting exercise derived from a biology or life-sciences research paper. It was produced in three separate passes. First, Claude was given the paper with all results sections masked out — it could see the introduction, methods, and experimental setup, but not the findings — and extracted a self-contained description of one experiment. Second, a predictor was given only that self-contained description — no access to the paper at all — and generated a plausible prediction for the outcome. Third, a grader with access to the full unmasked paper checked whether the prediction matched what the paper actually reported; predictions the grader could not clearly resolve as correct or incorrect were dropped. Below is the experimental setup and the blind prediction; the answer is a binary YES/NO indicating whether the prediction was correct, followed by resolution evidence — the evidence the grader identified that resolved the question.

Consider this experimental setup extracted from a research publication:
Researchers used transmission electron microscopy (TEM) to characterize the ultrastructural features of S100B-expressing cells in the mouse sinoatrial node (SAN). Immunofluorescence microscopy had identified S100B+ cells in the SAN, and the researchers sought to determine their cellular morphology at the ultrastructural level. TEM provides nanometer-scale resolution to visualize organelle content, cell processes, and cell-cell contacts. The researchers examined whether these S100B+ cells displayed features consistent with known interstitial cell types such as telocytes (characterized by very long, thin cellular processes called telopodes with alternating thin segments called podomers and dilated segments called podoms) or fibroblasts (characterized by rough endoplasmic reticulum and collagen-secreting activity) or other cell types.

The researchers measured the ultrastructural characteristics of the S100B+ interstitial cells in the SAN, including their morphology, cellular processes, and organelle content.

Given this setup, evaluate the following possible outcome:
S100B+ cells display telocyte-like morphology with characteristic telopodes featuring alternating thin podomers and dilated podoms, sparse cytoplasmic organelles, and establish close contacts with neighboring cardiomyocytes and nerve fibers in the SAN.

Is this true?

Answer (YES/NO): YES